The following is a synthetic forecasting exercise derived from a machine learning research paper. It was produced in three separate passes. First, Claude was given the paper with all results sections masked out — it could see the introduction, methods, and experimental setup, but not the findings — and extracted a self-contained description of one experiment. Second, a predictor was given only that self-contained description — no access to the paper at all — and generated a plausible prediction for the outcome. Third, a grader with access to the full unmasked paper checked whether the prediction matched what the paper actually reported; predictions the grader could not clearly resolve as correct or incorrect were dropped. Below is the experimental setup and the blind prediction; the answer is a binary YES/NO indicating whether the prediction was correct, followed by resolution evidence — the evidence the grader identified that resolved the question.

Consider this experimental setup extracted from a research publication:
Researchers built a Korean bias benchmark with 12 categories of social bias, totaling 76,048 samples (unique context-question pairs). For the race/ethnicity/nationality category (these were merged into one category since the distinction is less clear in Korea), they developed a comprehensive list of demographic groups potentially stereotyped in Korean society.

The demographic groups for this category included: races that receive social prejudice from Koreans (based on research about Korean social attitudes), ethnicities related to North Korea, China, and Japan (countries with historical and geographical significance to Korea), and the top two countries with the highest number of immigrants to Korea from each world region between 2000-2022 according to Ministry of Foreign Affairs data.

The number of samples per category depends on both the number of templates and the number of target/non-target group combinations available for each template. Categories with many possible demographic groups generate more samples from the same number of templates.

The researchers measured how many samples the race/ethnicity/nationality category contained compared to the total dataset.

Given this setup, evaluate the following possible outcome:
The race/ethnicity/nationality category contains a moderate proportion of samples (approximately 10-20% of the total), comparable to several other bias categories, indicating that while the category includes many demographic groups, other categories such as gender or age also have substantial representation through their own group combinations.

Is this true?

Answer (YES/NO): NO